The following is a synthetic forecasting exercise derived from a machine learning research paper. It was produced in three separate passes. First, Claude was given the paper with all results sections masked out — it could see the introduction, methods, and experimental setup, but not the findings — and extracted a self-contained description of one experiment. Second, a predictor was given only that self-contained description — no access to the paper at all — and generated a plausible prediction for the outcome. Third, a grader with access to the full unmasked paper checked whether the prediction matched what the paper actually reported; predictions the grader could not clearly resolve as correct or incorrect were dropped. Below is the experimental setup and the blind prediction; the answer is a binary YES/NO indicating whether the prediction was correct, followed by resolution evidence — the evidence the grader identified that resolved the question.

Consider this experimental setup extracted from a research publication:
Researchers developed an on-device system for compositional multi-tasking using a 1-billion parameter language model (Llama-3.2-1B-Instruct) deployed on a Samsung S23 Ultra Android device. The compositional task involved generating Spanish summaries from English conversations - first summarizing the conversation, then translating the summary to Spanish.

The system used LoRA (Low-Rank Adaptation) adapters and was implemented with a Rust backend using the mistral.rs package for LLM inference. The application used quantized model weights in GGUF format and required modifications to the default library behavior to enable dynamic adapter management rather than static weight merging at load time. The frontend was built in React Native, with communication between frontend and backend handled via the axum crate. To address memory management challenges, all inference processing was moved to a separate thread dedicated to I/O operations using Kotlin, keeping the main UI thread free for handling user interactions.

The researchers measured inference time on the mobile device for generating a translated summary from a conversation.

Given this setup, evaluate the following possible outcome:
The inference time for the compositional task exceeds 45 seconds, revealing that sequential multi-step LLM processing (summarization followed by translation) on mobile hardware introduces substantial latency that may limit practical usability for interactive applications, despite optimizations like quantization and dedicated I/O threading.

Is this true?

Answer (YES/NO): NO